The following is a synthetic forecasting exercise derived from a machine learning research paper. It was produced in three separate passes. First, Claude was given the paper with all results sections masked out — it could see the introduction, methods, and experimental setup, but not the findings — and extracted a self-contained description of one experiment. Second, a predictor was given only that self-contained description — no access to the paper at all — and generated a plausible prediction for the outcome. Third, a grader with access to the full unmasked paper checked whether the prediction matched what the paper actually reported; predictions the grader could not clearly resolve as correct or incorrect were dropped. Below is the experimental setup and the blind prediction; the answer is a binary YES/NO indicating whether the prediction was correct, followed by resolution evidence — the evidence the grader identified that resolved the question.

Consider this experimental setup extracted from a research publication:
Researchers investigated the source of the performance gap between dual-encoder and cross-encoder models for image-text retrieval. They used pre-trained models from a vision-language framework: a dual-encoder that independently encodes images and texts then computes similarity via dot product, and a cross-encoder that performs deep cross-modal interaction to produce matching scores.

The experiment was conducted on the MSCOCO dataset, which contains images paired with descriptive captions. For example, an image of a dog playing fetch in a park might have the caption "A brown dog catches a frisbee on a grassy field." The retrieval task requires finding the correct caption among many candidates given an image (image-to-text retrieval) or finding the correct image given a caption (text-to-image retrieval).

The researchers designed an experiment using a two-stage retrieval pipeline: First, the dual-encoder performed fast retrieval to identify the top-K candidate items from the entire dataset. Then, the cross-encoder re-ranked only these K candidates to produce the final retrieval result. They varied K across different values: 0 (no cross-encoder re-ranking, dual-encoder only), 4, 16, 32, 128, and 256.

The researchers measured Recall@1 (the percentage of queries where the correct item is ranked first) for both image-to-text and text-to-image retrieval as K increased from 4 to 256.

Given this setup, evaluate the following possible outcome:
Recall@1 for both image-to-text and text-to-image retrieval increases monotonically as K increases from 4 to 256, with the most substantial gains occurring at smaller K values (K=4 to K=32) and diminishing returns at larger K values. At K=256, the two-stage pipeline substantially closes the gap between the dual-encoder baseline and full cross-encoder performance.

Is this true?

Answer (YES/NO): NO